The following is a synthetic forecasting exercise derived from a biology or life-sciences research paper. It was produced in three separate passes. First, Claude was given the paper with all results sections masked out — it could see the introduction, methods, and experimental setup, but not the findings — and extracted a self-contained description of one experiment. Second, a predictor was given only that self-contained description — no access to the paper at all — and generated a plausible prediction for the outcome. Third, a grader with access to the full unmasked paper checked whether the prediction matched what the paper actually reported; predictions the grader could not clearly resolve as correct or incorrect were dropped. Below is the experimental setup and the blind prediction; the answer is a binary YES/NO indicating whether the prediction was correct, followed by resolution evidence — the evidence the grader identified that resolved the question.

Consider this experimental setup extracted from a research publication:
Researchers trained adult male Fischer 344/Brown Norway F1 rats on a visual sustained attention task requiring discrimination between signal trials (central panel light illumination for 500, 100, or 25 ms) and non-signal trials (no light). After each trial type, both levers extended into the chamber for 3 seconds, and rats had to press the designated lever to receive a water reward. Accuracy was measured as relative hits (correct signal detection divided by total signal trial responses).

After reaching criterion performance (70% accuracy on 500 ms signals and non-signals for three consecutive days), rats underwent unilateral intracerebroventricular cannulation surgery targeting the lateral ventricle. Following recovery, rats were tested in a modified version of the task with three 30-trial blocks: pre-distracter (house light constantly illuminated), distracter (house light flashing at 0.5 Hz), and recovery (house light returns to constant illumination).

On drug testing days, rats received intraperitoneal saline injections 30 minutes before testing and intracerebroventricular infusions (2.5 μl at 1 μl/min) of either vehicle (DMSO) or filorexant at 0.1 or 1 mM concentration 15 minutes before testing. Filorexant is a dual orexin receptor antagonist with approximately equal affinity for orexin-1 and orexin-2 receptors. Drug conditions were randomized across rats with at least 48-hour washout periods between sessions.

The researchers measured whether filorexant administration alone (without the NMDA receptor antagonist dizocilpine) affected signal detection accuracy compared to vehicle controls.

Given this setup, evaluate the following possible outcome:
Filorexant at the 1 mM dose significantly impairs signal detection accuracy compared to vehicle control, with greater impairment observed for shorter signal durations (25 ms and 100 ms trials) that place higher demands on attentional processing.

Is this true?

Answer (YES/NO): NO